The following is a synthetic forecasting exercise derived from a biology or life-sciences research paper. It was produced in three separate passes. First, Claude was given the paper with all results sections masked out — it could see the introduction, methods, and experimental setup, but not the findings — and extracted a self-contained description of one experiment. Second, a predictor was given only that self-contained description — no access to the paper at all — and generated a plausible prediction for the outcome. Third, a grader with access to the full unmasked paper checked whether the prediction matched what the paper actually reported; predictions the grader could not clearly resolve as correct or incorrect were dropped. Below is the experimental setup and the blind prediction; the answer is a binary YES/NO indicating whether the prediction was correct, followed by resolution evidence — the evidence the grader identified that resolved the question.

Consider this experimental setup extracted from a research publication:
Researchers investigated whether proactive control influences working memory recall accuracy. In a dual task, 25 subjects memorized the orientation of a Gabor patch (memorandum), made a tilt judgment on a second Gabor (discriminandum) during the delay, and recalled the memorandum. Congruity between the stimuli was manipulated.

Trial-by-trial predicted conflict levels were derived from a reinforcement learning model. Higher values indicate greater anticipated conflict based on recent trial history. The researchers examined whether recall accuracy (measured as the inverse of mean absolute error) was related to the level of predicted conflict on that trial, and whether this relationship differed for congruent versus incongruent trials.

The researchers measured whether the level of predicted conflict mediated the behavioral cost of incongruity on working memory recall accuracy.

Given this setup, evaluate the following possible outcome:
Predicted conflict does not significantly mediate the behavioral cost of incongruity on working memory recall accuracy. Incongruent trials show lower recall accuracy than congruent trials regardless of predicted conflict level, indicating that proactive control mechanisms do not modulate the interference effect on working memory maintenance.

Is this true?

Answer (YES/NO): YES